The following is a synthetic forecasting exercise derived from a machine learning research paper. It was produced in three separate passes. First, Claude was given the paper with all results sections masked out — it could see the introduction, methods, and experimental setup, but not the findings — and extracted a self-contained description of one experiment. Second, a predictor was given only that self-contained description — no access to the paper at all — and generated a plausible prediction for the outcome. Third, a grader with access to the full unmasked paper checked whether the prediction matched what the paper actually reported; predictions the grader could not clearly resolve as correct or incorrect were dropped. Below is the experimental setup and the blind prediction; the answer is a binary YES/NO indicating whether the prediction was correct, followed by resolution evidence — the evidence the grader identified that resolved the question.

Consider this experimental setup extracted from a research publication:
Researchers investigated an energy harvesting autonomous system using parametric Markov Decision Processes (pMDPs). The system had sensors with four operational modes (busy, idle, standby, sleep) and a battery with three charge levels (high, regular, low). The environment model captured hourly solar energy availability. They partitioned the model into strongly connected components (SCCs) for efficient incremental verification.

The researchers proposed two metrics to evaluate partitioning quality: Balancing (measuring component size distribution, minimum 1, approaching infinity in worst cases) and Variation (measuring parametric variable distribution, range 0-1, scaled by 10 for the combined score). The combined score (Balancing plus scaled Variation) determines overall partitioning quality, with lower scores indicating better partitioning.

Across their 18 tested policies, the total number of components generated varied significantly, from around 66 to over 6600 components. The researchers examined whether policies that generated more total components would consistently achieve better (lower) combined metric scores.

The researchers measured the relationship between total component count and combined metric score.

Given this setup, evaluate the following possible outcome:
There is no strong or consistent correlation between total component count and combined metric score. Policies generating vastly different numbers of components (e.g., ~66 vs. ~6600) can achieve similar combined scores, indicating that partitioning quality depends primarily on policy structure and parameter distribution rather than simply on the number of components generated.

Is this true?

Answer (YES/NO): YES